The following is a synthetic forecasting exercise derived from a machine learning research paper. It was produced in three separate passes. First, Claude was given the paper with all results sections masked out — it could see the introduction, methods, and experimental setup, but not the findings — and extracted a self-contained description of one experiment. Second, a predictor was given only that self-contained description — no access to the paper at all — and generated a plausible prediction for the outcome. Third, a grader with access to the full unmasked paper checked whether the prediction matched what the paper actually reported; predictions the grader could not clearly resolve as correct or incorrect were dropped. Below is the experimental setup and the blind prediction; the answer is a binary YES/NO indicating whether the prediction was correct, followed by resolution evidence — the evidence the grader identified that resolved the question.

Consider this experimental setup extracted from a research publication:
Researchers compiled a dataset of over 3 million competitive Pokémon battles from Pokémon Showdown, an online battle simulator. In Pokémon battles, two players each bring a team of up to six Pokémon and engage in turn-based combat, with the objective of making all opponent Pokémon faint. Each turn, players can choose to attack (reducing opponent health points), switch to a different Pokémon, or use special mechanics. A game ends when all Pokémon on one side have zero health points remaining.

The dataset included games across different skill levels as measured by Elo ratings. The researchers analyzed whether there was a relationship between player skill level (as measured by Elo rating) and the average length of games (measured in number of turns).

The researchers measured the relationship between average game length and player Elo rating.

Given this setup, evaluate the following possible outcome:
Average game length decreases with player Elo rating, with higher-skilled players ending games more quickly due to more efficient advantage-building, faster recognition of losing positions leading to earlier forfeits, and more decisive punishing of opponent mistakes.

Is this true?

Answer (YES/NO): NO